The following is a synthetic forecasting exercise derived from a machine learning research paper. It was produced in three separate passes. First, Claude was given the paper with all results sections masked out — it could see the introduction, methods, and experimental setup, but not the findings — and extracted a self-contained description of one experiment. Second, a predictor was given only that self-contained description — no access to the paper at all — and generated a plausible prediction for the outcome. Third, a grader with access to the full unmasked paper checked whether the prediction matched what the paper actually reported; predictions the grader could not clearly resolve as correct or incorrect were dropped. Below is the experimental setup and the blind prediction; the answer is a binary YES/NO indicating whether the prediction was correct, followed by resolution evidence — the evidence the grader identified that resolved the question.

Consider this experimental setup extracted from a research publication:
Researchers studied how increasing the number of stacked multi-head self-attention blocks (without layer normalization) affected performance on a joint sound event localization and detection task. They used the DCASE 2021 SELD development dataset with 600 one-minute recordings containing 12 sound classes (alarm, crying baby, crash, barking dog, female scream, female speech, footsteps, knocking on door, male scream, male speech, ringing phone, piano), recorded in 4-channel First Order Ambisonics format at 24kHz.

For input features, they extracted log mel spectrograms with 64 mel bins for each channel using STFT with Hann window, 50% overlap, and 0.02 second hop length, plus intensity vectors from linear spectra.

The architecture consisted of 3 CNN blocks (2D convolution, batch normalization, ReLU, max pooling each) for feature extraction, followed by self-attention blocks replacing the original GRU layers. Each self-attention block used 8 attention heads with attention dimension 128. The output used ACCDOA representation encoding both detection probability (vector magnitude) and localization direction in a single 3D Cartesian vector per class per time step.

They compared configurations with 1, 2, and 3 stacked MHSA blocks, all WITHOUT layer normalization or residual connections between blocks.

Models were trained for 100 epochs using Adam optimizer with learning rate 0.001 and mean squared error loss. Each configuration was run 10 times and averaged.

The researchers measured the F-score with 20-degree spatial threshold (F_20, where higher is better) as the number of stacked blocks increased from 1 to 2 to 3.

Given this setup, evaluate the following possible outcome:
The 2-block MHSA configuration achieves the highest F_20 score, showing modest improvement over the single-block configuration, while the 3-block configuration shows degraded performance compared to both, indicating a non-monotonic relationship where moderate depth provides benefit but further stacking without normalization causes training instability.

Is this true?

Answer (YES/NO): NO